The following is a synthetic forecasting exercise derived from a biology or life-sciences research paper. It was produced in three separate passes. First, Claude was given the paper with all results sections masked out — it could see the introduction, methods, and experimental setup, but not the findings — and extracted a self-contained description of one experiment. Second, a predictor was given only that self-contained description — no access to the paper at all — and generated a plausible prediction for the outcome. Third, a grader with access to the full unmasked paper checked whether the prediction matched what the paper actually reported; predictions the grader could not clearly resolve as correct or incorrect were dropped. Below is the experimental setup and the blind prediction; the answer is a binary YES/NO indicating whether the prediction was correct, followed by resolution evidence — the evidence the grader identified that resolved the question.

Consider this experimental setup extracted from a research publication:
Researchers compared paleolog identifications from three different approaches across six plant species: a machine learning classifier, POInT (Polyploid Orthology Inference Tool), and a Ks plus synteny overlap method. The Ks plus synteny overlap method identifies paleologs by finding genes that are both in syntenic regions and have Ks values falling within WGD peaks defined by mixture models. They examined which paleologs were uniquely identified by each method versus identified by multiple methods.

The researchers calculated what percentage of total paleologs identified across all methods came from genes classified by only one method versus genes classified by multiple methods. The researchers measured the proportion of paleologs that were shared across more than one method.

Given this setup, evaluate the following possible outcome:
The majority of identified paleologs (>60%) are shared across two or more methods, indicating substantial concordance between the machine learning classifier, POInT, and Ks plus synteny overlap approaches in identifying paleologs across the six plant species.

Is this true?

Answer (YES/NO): NO